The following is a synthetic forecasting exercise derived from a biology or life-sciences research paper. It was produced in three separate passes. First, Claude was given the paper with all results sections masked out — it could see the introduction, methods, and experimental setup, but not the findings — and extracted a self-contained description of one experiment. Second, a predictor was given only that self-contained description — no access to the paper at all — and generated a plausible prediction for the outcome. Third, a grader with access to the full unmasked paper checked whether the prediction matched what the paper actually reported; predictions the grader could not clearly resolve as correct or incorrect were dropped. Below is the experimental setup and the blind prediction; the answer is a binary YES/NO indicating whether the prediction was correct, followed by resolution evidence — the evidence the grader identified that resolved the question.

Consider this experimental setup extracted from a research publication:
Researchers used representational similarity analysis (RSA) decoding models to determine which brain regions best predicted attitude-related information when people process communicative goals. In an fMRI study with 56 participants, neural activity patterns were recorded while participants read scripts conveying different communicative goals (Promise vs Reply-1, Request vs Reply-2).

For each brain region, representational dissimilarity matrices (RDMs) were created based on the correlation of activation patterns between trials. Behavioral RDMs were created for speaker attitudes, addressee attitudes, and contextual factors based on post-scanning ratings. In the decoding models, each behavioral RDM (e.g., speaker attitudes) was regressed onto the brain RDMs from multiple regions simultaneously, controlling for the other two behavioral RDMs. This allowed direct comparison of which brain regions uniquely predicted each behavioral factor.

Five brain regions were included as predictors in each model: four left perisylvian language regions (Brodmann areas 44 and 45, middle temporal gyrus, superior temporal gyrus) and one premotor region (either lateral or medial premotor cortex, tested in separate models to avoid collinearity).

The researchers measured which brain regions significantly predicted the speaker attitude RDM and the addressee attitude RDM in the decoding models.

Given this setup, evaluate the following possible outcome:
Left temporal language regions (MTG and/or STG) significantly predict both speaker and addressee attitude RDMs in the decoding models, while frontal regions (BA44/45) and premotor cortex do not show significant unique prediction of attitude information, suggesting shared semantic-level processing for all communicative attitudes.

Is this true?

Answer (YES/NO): NO